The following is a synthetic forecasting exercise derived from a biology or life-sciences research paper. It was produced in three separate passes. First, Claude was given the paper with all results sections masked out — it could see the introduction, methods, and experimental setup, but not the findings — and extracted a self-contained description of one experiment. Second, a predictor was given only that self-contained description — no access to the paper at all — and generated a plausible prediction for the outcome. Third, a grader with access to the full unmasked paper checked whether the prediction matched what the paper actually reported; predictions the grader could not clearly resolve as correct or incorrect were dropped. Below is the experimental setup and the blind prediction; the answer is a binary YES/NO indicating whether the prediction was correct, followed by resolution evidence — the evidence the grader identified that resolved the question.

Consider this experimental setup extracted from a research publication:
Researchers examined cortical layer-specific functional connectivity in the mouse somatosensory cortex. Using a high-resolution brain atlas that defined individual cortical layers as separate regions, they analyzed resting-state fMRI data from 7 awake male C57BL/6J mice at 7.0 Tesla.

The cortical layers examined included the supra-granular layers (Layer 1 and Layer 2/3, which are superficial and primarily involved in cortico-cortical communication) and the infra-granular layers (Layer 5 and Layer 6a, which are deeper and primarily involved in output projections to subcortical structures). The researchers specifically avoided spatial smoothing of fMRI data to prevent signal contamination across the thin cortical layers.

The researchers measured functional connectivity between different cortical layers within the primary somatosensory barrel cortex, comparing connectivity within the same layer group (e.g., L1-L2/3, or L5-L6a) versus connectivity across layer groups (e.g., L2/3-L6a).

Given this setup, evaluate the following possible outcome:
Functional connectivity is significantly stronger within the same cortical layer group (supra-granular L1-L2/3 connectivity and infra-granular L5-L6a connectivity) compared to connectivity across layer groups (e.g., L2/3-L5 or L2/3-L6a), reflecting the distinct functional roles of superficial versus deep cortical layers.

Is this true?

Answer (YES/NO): YES